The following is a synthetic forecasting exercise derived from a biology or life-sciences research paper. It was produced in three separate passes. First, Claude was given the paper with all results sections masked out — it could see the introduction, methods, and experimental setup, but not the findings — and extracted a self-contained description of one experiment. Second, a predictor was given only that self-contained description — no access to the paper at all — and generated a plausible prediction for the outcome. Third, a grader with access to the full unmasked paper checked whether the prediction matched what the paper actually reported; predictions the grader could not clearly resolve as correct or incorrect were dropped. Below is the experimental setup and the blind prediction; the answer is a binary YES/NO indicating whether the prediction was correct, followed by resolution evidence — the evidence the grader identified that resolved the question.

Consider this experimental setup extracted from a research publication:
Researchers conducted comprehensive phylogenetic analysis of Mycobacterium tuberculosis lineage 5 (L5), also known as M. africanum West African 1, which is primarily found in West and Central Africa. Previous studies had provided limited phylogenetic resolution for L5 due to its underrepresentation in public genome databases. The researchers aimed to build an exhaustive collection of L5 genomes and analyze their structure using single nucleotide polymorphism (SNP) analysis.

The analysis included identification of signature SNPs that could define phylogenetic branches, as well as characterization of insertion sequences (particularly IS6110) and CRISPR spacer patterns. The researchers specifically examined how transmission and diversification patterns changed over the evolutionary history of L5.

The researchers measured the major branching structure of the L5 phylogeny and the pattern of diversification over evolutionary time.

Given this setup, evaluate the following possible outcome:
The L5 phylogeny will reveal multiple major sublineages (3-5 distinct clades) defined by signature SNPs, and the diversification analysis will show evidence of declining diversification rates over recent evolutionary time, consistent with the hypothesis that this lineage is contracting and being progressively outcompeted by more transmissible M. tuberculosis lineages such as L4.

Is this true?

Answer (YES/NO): YES